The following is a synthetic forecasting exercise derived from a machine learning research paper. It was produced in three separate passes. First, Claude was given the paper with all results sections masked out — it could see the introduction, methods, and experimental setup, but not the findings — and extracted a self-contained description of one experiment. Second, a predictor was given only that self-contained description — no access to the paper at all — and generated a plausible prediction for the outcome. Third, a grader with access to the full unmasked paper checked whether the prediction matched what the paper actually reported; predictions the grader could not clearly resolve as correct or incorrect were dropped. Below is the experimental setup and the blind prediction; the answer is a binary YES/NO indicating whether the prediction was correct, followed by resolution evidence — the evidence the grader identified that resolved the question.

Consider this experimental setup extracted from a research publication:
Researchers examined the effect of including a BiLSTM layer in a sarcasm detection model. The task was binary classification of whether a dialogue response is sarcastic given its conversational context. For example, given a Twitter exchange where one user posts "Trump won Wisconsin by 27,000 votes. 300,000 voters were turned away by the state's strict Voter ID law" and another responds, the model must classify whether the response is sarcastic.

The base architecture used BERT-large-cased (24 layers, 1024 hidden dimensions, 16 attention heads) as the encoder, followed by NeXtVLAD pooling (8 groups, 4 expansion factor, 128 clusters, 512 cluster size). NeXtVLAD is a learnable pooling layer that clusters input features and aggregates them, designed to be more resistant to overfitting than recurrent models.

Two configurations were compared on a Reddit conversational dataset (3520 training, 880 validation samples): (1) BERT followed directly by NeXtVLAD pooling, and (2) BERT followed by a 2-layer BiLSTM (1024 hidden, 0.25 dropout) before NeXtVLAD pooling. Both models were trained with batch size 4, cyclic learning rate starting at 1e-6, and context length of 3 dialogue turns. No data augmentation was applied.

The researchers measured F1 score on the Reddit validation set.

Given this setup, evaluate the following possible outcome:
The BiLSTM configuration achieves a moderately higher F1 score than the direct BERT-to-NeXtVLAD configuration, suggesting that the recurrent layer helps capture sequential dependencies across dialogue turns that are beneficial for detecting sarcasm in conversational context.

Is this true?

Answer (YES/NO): YES